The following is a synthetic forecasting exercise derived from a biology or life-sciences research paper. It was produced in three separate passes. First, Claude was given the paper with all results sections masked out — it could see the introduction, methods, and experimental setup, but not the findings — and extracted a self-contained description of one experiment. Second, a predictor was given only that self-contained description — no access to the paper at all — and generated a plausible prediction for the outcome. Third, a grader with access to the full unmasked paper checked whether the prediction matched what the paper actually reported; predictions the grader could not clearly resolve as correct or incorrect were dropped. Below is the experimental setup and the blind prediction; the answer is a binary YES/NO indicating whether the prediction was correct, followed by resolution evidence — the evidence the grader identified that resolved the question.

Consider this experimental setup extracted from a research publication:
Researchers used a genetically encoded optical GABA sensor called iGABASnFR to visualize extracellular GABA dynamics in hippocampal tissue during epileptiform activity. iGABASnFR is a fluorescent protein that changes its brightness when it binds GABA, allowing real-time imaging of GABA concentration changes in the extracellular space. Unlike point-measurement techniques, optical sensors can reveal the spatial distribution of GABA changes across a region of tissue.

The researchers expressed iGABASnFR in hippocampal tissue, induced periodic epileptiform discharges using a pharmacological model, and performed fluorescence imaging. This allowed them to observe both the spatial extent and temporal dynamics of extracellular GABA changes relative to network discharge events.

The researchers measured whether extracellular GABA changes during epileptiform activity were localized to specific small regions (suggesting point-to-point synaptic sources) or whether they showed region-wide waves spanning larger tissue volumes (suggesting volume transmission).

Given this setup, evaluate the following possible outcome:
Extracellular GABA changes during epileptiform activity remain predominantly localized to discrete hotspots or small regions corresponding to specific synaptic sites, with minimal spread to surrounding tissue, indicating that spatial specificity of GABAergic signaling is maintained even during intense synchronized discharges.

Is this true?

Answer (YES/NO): NO